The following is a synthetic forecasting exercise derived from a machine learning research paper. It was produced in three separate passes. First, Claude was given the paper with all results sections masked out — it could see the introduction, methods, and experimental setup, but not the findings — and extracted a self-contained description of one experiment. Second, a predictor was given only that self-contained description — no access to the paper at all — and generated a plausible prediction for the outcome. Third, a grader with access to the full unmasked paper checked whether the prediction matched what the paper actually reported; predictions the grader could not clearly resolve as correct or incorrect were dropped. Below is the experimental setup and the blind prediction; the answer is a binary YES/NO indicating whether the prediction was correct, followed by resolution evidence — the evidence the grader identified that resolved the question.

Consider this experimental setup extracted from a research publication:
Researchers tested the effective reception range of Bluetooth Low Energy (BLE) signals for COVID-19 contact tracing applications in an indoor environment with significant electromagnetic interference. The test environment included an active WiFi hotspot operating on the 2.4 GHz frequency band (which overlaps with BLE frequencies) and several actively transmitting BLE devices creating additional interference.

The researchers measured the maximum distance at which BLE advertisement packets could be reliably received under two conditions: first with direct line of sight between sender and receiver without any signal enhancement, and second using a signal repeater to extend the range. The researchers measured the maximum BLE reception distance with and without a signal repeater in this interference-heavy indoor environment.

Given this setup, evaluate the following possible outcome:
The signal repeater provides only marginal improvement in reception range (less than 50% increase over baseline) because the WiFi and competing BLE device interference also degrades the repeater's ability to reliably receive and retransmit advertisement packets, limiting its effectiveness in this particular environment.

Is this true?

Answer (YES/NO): NO